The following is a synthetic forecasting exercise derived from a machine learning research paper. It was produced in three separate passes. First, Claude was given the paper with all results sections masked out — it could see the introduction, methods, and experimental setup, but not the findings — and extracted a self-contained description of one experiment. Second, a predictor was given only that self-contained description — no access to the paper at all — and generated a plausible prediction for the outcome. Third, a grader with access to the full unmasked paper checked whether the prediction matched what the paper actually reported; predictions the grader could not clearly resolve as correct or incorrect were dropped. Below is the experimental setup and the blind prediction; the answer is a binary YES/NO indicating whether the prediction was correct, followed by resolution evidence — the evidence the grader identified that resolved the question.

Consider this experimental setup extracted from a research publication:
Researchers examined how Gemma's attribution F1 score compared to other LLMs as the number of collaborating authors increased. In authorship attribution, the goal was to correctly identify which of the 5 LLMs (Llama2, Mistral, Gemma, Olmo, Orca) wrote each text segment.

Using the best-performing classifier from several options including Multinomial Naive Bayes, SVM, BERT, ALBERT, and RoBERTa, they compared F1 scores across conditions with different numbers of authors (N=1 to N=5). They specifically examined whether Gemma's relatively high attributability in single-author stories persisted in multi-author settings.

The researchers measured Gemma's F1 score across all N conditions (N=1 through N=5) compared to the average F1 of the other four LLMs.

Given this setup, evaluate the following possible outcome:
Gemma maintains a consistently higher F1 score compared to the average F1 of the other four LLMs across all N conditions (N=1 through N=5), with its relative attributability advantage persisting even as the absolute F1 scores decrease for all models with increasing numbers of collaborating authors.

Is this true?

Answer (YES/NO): NO